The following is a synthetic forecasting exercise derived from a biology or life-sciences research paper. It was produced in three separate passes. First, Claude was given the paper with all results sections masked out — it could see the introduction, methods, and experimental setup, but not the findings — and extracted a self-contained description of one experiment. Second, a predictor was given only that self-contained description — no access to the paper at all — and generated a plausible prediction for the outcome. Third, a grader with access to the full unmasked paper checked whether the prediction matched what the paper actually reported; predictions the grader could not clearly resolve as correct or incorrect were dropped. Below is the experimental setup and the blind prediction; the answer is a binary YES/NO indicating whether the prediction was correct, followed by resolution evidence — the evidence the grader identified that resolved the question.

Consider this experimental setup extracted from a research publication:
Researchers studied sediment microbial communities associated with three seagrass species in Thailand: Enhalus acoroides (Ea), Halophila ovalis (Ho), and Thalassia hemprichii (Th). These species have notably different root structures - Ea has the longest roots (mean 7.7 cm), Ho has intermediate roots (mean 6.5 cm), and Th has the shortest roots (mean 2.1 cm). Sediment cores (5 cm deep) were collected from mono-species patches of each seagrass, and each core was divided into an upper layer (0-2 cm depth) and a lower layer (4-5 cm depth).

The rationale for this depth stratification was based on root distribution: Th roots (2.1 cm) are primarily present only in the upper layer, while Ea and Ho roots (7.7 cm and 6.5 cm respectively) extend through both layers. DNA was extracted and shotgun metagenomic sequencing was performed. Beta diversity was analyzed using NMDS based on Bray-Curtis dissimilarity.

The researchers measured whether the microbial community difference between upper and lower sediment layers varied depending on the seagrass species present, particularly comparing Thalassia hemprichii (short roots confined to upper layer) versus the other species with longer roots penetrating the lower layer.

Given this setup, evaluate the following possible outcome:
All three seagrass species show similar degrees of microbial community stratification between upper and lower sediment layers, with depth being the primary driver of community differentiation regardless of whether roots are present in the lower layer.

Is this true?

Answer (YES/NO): NO